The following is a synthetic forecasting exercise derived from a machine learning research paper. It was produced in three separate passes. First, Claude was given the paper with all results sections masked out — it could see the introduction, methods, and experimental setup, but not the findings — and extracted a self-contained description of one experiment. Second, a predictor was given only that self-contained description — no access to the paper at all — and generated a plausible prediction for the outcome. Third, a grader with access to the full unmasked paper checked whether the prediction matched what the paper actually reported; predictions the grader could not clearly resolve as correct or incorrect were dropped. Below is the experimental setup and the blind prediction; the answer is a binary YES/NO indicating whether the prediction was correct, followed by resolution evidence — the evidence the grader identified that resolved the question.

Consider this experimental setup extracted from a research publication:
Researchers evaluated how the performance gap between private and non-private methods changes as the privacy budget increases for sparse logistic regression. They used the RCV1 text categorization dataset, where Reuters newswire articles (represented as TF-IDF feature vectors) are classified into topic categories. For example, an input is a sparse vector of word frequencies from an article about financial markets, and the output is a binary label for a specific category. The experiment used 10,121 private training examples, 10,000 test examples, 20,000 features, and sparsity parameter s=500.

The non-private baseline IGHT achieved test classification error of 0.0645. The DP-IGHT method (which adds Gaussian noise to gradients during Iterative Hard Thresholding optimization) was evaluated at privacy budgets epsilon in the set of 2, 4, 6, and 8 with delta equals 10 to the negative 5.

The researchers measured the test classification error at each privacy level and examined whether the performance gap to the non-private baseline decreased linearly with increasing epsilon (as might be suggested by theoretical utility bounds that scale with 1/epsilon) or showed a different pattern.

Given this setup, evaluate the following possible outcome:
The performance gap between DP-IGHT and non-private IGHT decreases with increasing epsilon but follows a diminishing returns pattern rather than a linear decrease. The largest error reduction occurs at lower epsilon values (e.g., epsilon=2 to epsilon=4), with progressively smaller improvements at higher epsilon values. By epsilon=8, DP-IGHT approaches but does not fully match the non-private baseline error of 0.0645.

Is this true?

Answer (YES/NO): YES